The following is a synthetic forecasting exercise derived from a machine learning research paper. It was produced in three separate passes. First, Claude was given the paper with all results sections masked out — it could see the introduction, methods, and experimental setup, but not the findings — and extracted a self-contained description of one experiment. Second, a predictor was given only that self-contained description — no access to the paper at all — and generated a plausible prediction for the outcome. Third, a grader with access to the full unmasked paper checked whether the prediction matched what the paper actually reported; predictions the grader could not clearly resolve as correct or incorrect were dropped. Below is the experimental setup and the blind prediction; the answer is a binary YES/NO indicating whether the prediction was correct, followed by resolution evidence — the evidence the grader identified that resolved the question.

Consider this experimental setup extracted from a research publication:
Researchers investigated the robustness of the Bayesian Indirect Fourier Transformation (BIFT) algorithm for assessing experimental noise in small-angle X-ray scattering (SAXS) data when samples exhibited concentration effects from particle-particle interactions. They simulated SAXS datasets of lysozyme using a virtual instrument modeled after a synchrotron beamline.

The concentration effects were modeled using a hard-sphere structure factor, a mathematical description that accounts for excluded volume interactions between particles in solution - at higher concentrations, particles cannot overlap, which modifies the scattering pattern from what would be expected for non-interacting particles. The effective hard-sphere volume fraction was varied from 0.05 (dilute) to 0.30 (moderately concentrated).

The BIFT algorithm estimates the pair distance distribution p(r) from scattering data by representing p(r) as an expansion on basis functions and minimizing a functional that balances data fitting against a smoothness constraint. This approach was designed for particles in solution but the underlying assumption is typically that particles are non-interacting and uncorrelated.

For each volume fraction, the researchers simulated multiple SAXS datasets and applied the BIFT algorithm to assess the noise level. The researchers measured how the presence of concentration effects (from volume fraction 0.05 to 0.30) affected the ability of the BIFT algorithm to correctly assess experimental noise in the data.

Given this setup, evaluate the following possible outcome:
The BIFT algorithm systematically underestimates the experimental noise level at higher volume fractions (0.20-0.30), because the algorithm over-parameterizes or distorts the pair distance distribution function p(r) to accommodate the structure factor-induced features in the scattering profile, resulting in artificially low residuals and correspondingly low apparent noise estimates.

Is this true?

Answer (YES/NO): NO